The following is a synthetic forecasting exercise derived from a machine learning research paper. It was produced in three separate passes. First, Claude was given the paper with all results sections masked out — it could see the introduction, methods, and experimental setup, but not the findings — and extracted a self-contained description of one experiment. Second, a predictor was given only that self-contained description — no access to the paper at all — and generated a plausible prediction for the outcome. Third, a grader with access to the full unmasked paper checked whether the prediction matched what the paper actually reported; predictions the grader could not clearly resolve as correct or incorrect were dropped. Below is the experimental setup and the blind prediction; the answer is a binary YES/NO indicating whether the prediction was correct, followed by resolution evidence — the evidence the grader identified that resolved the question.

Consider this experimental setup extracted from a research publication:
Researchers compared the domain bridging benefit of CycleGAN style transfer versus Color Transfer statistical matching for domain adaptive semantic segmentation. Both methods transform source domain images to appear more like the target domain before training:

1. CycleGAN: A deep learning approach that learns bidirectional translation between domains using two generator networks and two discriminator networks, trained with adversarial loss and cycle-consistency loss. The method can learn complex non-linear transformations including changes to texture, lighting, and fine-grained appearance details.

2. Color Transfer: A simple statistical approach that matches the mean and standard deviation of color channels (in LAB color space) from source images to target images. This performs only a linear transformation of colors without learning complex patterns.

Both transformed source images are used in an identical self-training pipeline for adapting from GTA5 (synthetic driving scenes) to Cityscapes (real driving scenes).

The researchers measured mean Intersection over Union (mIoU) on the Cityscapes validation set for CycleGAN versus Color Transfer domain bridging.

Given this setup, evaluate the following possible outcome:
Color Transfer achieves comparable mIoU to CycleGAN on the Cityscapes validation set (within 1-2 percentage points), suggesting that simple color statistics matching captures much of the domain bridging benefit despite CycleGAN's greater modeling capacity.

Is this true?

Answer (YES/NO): YES